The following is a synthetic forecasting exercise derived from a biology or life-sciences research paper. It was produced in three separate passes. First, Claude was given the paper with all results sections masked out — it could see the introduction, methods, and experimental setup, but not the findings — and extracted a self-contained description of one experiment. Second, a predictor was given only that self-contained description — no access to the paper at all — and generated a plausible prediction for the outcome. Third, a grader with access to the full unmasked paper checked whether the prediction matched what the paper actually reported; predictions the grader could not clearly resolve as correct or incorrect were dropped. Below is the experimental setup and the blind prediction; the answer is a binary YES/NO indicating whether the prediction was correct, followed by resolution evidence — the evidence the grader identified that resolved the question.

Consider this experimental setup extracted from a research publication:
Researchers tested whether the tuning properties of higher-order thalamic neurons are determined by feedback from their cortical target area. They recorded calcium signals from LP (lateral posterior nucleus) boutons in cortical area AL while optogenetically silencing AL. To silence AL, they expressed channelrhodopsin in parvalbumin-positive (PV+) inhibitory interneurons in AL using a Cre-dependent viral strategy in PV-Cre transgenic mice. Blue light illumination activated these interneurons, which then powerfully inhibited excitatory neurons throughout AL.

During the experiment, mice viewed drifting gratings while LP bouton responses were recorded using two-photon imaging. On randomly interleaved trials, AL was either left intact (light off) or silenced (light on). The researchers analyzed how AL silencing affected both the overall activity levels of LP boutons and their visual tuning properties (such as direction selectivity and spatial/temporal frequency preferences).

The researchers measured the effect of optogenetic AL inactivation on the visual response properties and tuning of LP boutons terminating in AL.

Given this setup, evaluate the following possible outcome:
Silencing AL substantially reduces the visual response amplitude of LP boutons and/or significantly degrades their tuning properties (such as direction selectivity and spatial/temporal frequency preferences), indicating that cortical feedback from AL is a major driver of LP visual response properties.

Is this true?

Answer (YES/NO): NO